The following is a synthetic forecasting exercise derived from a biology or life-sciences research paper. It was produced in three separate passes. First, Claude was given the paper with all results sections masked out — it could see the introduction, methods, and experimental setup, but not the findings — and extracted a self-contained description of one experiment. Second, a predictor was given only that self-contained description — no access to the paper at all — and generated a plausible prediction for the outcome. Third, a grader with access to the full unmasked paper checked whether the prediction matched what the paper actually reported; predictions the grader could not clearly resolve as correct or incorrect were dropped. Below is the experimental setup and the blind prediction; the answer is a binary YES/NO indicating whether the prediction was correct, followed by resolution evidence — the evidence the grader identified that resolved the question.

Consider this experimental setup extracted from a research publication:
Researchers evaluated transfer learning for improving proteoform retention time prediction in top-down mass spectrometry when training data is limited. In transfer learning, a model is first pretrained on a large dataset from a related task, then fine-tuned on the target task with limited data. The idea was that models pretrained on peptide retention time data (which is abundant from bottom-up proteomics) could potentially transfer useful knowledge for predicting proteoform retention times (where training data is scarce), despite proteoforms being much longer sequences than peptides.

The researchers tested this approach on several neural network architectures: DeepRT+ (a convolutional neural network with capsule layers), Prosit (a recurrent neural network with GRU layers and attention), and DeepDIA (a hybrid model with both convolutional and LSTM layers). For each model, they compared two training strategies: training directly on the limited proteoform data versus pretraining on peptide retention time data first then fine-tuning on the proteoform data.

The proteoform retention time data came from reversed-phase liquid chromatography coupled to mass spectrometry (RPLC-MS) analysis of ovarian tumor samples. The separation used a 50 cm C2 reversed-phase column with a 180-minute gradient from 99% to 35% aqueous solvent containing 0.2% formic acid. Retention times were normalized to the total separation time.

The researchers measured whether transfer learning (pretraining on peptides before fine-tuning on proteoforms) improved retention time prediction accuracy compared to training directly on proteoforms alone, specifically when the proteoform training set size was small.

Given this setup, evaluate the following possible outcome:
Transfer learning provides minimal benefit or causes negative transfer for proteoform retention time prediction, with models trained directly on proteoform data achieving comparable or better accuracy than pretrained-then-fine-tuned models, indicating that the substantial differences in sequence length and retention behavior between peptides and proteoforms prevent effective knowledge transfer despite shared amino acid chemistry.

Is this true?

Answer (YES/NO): NO